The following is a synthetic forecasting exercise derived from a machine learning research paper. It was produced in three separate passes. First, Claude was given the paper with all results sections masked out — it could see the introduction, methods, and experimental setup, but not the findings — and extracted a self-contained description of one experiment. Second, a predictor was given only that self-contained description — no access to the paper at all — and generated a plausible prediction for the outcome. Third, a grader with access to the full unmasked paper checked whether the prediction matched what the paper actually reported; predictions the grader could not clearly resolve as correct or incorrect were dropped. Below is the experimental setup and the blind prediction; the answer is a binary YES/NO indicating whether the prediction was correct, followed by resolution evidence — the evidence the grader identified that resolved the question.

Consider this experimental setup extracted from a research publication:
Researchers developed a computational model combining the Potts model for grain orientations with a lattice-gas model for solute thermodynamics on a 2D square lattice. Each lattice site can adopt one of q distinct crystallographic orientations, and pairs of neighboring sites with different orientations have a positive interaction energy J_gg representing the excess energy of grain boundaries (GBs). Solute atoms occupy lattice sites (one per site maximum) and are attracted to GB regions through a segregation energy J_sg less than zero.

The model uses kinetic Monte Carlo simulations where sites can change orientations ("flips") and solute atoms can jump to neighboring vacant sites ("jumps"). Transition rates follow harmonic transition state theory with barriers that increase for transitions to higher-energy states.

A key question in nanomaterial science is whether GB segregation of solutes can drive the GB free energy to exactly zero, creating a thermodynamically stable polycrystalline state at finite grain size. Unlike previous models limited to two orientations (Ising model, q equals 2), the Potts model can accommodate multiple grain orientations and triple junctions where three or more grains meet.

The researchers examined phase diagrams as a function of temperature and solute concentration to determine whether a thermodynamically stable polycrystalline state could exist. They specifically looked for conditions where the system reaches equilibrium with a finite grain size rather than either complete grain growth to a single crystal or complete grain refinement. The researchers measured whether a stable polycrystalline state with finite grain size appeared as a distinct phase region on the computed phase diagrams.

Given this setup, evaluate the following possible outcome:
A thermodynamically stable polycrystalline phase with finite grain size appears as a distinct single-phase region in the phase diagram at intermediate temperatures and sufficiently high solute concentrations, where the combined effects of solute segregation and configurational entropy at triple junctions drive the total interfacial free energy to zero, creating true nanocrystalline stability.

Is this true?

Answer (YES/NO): NO